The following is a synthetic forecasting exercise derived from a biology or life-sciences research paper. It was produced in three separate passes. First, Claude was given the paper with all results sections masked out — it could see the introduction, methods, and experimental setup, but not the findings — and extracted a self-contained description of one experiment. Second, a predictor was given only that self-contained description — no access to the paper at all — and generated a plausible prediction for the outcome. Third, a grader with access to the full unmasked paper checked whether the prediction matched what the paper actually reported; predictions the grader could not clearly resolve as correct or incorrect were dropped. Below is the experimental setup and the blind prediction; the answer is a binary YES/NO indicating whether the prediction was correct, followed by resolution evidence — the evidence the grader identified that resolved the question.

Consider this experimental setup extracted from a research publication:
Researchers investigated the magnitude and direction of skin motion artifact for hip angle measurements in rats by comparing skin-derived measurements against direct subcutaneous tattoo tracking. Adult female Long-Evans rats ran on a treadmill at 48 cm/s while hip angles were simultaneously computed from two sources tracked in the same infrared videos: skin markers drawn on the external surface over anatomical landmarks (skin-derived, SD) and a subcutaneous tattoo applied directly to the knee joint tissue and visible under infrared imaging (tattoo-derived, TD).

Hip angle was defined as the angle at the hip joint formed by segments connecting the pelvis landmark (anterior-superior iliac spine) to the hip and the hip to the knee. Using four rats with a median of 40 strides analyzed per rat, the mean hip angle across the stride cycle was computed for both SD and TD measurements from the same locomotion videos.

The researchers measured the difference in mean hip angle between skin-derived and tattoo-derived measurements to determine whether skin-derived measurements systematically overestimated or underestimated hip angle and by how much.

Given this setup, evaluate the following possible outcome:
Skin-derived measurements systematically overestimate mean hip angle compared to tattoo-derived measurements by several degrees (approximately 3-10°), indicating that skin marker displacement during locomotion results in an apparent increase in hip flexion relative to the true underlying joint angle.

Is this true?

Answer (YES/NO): NO